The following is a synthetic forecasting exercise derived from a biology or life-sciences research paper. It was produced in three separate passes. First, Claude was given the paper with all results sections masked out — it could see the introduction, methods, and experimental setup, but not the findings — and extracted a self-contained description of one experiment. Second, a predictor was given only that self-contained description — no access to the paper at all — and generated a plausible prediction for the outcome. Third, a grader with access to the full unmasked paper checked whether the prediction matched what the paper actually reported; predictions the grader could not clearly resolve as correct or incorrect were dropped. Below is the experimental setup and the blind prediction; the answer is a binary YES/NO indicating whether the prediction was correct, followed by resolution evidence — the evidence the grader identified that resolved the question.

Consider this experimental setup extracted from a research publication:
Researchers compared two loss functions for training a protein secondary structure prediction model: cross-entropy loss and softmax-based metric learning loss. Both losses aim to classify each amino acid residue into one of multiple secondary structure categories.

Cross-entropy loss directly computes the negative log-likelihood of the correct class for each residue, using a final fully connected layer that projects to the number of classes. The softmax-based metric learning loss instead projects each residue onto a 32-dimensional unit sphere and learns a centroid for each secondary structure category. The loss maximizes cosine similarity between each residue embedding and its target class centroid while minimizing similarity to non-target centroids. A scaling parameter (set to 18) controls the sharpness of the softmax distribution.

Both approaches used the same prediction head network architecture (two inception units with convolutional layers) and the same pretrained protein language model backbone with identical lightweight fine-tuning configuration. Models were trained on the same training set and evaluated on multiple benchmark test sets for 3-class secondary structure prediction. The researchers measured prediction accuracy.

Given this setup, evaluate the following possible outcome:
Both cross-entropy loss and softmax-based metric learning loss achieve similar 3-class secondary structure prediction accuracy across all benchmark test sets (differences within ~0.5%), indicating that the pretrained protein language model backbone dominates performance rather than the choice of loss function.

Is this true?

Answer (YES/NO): NO